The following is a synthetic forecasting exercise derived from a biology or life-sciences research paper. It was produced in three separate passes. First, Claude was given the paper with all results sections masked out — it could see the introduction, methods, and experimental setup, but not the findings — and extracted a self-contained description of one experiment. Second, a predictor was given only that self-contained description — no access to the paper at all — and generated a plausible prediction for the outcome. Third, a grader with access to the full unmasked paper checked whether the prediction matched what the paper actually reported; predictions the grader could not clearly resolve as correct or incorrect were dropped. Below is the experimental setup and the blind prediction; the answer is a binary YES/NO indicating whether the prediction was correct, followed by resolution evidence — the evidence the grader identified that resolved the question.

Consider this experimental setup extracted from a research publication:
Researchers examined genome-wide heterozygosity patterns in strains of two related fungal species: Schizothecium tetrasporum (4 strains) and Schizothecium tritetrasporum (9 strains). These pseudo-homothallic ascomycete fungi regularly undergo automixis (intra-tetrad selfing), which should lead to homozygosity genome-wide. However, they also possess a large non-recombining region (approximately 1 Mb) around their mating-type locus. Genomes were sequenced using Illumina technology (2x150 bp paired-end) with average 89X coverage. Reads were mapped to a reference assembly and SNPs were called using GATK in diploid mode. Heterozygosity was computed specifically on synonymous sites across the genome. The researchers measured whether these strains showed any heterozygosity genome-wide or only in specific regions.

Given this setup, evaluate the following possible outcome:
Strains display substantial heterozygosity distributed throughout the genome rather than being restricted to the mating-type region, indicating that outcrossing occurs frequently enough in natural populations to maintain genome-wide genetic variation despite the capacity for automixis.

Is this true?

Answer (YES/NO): NO